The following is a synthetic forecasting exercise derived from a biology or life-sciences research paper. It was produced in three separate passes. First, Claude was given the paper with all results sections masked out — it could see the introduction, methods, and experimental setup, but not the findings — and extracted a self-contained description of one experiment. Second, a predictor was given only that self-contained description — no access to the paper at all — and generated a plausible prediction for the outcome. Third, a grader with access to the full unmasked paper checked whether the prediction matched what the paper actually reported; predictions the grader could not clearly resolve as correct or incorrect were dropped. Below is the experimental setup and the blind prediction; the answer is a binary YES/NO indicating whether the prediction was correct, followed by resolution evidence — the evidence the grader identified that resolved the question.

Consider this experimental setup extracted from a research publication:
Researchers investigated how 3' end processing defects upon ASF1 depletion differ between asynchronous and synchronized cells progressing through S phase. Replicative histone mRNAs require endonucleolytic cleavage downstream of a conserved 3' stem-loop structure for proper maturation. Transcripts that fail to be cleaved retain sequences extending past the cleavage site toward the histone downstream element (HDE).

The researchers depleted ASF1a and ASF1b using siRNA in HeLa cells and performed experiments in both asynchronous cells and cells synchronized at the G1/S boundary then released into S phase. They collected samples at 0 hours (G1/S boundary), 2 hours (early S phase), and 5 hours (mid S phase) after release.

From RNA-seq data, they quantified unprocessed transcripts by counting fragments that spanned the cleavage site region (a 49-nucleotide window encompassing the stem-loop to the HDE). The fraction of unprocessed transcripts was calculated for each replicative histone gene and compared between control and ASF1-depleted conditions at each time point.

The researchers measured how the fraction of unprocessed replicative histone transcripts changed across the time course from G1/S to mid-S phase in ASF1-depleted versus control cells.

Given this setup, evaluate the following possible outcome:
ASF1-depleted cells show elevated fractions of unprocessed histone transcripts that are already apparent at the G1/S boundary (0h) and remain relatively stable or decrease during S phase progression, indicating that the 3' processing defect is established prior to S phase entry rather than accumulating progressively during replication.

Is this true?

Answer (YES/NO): YES